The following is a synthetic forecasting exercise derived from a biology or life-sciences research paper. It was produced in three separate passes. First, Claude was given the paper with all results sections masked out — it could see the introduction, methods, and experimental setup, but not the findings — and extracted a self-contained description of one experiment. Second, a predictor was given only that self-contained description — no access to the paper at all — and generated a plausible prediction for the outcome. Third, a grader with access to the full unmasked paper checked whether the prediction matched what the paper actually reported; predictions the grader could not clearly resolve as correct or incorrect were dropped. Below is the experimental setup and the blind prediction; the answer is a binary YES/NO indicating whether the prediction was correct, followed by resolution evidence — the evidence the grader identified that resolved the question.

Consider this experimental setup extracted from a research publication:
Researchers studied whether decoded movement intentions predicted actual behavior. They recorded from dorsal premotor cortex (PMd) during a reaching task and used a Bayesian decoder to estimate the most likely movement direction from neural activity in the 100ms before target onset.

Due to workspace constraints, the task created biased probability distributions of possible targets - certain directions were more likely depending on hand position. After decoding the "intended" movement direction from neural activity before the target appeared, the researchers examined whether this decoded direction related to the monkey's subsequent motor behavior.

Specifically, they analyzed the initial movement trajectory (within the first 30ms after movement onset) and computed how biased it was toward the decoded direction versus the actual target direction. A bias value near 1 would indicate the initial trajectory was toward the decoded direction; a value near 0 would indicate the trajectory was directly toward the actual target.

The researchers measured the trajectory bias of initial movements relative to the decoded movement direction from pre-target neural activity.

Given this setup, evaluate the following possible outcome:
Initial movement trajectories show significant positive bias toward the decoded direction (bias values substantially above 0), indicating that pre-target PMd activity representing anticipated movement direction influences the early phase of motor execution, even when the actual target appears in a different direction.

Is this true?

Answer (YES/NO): YES